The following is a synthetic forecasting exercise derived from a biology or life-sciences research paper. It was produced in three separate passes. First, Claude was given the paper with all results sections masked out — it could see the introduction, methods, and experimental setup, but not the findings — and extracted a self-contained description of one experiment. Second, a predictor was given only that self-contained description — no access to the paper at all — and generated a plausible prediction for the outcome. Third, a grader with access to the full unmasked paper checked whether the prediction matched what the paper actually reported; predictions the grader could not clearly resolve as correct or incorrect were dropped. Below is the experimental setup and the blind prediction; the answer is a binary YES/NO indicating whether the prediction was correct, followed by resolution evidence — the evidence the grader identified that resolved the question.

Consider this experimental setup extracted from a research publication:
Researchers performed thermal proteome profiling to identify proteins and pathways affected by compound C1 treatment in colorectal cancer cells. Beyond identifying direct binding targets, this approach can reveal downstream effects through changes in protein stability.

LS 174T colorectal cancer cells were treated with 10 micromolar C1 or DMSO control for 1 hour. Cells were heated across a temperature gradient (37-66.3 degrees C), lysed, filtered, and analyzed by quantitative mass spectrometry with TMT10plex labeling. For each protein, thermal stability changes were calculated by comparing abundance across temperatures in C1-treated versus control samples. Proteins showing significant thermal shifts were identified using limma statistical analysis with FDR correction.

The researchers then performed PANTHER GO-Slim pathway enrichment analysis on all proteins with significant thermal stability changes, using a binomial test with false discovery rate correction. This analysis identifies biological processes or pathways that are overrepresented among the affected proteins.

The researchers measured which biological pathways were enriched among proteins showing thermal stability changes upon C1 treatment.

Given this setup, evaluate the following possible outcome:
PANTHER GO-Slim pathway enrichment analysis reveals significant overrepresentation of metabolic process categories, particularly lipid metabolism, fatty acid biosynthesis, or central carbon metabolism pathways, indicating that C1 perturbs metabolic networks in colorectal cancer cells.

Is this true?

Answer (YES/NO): NO